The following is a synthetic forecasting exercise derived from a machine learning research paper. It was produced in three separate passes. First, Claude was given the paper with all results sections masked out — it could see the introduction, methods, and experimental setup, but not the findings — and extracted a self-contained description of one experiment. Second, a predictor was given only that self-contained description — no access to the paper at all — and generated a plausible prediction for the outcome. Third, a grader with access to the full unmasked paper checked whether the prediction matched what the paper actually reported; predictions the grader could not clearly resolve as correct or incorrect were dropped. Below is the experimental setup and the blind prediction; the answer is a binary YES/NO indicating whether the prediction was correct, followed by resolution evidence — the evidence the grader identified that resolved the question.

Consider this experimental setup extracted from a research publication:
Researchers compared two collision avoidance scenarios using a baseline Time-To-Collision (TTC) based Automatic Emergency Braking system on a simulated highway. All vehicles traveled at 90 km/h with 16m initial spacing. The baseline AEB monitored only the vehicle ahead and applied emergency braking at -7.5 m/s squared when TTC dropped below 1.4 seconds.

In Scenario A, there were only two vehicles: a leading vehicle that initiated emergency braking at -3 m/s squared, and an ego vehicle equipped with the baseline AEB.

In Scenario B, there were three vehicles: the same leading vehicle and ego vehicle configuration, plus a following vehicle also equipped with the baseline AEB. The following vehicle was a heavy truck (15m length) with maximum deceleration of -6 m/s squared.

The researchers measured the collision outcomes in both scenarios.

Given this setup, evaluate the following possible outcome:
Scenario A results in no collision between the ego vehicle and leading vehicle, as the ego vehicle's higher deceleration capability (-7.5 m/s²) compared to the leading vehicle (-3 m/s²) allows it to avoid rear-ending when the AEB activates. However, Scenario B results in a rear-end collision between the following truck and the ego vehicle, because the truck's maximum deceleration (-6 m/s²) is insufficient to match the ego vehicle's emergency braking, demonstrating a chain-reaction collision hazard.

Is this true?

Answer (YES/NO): YES